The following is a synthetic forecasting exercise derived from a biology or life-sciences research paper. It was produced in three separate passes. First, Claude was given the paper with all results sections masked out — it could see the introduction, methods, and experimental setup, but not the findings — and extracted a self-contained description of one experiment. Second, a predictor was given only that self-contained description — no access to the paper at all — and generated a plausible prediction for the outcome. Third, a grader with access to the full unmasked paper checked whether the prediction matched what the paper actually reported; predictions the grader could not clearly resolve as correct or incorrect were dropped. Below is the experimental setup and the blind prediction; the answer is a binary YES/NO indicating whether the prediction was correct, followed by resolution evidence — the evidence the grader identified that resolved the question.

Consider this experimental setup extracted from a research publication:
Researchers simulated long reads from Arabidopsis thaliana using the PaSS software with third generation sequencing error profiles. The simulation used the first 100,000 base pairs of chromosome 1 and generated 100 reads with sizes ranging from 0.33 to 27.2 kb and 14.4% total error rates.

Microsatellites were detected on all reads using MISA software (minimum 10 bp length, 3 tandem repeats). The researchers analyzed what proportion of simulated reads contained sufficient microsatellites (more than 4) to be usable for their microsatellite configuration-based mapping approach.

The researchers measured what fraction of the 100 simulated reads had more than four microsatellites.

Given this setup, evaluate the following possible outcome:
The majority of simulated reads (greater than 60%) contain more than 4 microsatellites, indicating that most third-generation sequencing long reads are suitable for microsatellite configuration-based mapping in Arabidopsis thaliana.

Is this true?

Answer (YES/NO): NO